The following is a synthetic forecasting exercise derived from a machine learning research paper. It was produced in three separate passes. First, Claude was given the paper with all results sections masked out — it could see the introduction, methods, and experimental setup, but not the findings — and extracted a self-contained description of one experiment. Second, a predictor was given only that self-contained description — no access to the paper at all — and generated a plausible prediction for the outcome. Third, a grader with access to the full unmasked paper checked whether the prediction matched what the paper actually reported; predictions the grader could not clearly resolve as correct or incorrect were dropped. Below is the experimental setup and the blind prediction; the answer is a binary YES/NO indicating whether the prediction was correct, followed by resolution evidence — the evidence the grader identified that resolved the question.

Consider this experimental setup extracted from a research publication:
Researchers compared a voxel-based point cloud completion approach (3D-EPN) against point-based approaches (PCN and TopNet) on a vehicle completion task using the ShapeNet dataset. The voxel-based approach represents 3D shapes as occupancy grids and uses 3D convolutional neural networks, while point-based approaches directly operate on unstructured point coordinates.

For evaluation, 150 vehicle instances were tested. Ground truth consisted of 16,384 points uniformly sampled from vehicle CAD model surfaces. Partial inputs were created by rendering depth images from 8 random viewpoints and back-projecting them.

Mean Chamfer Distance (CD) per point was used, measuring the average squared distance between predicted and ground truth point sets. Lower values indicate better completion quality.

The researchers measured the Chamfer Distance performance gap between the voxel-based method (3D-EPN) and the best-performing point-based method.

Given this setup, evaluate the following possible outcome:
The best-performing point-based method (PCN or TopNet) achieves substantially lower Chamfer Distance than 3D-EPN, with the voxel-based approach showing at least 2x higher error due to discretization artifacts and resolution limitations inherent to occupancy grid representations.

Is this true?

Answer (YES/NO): NO